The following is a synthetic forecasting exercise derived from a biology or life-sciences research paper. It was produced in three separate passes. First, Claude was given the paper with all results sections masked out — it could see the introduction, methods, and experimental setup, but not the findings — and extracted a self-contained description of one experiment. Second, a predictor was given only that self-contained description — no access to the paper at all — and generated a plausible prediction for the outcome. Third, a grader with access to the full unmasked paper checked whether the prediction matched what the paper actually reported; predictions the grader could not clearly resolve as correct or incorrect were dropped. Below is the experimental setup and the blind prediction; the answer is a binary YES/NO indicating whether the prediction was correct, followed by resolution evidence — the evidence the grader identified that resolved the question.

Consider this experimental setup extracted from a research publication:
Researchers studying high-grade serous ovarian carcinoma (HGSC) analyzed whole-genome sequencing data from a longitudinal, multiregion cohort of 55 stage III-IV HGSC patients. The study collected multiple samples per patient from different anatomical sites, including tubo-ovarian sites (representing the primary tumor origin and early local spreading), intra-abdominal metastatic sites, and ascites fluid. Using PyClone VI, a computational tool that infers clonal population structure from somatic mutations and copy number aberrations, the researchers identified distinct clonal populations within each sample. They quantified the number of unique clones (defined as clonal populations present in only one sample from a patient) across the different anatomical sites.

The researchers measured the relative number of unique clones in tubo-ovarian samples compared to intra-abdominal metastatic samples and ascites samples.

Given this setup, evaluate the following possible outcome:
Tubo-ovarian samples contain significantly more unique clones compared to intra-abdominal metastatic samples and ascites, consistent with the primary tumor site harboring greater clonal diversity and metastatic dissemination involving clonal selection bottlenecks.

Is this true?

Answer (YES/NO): YES